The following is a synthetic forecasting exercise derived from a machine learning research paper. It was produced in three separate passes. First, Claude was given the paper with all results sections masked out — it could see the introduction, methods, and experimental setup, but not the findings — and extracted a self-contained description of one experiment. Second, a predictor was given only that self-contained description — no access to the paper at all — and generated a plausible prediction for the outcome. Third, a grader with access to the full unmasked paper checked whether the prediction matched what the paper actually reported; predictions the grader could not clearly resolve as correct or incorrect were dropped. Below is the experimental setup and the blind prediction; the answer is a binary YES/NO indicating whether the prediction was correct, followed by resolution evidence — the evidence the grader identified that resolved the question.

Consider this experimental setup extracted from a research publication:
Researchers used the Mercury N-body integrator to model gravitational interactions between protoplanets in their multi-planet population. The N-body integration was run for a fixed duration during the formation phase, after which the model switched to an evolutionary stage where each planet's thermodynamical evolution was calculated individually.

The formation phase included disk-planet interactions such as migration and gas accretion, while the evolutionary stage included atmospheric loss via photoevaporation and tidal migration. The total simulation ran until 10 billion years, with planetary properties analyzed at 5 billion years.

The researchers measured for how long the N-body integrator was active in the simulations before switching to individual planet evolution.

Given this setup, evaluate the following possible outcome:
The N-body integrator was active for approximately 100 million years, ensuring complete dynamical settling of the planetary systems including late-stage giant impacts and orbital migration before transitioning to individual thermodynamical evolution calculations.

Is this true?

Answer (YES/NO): NO